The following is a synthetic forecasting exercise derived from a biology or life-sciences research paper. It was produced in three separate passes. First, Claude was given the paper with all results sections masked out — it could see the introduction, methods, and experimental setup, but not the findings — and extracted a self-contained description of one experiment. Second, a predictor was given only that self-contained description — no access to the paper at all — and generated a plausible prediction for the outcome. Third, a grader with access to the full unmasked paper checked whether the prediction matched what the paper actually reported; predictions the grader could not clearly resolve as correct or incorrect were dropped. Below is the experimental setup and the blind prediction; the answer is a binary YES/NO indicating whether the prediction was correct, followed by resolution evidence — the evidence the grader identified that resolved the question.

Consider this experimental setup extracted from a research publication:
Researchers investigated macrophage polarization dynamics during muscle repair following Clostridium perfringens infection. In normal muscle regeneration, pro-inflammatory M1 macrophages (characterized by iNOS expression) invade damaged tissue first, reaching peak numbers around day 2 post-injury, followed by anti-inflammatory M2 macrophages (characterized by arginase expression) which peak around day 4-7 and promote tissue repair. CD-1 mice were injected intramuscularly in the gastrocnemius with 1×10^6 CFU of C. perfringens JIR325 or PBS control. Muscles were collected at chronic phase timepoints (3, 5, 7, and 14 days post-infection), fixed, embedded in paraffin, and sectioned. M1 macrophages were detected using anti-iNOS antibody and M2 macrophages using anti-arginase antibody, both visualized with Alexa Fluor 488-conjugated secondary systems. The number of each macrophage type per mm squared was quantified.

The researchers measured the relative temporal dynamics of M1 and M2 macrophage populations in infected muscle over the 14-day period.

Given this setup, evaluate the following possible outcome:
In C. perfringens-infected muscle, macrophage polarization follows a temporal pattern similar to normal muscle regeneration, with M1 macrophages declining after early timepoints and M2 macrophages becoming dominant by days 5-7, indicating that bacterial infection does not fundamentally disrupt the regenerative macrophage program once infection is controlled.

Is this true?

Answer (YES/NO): NO